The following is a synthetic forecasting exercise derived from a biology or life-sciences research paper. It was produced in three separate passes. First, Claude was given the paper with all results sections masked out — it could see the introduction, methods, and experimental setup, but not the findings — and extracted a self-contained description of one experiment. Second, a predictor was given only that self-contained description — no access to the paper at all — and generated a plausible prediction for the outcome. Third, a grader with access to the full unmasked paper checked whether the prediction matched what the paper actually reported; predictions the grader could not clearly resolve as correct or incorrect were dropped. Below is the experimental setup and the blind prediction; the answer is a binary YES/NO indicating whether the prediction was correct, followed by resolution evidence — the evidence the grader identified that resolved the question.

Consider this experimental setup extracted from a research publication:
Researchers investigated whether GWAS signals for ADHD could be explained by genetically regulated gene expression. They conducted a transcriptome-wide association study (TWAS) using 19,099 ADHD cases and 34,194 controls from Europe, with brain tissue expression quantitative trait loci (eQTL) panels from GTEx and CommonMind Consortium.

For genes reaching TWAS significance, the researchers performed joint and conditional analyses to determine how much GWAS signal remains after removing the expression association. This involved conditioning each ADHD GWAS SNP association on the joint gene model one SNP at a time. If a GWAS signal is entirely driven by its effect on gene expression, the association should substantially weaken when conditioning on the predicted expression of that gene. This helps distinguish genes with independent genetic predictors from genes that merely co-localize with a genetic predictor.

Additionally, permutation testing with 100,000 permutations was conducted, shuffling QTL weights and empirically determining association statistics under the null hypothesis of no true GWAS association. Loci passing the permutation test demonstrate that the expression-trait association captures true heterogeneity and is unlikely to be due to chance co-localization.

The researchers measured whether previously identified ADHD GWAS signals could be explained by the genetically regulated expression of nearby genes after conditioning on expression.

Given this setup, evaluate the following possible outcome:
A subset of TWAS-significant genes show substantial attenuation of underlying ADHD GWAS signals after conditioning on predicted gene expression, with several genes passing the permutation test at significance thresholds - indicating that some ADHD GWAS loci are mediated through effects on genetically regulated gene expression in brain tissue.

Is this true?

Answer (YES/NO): YES